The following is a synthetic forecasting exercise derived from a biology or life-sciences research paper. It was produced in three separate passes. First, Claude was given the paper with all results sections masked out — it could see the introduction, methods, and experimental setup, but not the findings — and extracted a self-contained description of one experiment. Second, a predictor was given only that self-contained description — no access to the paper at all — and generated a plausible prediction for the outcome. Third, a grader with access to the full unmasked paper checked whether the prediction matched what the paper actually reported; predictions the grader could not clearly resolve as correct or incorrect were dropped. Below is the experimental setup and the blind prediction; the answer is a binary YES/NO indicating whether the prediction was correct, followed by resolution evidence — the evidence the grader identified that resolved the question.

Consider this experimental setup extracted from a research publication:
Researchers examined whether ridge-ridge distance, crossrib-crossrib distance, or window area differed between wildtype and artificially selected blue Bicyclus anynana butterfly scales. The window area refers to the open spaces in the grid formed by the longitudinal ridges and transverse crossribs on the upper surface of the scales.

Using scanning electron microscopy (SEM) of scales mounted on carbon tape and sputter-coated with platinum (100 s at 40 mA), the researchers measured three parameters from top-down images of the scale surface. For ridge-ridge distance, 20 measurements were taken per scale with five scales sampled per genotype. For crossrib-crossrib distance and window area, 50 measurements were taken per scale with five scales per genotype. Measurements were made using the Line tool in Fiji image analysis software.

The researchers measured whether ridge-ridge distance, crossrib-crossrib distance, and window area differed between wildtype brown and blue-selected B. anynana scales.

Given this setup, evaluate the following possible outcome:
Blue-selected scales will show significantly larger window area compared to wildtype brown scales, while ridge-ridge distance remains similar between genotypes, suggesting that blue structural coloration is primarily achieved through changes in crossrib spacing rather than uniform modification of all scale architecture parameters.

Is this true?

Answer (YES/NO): YES